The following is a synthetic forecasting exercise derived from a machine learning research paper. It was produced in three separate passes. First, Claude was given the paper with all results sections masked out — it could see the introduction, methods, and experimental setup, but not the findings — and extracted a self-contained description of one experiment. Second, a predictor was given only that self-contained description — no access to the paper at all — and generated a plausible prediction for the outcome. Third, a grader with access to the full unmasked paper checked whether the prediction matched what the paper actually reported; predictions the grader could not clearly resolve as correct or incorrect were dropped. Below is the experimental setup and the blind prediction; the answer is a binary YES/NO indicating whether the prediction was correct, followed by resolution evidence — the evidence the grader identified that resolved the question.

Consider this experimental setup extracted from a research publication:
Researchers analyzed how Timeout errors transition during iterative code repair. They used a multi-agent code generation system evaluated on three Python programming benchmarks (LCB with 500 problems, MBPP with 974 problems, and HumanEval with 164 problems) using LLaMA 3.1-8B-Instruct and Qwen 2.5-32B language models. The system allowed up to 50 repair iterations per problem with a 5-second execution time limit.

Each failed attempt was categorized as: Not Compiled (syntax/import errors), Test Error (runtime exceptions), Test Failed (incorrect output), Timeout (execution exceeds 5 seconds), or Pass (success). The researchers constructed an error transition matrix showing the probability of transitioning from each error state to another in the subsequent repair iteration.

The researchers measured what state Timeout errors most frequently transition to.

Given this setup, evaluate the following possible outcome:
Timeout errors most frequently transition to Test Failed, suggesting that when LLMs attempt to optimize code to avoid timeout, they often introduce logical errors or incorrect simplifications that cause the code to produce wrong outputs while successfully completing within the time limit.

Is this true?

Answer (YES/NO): YES